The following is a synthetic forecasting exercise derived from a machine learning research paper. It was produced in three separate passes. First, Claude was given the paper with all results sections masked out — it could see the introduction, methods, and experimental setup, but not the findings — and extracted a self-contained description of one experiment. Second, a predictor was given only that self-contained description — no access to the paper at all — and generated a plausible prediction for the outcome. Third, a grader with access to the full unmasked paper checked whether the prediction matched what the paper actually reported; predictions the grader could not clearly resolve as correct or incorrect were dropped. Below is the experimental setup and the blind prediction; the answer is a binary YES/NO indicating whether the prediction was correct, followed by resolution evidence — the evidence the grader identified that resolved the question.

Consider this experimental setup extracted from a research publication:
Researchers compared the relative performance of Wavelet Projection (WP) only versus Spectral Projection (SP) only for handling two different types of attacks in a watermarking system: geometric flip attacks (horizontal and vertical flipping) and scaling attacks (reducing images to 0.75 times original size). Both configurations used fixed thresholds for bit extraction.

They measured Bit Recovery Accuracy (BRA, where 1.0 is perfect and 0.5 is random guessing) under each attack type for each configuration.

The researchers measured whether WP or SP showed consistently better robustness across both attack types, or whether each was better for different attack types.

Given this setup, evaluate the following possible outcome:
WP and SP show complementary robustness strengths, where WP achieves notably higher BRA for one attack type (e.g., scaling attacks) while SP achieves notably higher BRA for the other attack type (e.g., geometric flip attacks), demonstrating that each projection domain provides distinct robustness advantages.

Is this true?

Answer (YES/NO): NO